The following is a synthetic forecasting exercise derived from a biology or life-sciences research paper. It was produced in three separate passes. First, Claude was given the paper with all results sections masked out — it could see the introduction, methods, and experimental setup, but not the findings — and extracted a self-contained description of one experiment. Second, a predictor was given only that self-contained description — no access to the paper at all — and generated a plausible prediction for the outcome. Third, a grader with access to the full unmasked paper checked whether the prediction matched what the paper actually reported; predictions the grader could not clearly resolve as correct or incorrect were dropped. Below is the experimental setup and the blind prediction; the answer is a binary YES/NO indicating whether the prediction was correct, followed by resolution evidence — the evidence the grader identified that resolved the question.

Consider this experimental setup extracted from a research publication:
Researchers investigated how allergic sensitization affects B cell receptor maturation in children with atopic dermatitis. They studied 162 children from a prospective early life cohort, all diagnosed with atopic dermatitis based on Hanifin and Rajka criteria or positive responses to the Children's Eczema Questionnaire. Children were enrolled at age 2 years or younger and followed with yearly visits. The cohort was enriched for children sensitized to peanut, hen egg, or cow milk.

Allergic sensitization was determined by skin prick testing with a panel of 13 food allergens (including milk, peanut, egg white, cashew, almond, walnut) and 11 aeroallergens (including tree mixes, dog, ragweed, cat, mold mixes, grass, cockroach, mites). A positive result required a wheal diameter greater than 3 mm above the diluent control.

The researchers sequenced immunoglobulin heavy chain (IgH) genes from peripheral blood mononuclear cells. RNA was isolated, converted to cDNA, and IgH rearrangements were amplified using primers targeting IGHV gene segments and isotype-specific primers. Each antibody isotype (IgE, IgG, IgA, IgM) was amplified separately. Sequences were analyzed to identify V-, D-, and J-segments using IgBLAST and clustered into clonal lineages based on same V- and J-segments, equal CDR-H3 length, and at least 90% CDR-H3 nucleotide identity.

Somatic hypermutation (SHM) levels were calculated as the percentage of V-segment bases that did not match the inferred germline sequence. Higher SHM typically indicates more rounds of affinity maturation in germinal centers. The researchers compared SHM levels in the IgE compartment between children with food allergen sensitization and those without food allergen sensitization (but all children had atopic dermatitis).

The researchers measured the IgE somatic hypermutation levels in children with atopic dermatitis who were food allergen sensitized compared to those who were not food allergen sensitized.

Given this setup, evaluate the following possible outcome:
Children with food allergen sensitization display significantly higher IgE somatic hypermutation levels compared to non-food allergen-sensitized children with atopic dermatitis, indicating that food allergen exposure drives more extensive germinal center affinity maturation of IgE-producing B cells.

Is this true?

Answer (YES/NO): NO